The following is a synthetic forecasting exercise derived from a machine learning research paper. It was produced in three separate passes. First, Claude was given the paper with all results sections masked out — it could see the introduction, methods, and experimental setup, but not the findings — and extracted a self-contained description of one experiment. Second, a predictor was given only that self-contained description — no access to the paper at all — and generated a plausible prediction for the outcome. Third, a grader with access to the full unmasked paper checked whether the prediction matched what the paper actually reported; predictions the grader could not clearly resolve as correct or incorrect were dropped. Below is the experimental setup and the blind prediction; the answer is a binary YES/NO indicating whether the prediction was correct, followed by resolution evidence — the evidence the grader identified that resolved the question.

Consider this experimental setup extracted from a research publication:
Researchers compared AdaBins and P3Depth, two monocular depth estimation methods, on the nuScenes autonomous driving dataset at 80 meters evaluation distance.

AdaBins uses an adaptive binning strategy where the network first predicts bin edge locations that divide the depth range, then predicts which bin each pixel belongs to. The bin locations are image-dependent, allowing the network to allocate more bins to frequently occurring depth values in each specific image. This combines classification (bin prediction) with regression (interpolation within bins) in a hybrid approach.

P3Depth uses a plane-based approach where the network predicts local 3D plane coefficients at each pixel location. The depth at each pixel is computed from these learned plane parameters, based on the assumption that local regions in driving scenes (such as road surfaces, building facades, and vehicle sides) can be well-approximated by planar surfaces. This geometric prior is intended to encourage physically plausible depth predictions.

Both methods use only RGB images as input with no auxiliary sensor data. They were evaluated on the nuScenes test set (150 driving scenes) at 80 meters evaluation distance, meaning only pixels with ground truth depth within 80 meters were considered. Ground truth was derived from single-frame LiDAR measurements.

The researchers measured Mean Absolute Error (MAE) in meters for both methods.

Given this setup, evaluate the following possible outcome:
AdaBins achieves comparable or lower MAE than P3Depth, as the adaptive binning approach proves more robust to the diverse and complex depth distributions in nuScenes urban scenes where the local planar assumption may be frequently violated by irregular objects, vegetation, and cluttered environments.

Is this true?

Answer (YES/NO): NO